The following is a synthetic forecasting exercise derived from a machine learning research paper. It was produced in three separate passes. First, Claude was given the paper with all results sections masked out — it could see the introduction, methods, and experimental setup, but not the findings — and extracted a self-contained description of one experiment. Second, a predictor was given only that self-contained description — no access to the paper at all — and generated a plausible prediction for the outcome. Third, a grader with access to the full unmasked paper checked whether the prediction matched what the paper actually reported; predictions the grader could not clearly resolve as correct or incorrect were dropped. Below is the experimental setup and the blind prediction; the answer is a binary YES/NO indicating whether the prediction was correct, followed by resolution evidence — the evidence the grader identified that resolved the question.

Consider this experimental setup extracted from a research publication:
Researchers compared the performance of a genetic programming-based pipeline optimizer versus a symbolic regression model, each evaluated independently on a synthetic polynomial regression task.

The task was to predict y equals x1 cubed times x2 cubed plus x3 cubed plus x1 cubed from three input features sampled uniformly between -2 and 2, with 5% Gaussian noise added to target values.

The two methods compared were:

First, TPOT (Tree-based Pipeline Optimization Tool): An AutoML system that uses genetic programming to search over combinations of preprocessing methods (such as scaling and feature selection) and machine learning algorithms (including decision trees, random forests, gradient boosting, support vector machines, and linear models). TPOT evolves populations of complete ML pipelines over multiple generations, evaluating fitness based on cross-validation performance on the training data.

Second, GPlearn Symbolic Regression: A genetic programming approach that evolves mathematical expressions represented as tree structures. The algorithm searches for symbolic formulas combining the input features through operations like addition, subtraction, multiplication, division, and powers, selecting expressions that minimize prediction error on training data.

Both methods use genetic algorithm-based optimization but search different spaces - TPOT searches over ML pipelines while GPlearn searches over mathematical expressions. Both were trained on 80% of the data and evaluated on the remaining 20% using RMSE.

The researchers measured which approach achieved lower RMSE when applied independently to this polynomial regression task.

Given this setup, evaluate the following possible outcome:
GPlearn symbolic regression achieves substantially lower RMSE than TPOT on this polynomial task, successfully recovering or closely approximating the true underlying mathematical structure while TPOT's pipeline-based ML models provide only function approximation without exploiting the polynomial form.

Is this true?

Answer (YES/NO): NO